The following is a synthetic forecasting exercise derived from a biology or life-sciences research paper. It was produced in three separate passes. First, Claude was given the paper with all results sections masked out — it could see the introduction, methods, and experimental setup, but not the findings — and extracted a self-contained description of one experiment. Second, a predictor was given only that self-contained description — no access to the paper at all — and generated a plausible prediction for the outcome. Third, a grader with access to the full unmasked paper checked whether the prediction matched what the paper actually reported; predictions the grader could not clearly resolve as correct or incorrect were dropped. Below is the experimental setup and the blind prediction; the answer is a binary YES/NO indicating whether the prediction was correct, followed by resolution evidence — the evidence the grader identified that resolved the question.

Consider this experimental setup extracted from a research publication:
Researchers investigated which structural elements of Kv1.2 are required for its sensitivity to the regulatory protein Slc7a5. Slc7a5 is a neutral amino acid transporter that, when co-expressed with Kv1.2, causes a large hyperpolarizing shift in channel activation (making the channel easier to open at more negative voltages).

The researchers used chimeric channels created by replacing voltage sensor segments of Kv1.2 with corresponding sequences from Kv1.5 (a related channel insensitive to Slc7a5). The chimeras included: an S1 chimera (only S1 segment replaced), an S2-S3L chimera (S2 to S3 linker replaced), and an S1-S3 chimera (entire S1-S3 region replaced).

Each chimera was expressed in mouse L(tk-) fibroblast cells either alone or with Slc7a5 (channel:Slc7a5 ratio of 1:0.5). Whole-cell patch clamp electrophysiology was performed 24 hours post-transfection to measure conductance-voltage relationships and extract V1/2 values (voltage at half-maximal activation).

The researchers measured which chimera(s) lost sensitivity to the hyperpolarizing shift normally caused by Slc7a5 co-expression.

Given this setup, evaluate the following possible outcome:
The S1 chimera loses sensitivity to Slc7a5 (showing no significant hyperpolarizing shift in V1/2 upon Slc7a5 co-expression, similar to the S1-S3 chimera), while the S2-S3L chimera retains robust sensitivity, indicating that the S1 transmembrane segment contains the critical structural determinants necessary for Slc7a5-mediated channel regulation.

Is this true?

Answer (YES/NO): YES